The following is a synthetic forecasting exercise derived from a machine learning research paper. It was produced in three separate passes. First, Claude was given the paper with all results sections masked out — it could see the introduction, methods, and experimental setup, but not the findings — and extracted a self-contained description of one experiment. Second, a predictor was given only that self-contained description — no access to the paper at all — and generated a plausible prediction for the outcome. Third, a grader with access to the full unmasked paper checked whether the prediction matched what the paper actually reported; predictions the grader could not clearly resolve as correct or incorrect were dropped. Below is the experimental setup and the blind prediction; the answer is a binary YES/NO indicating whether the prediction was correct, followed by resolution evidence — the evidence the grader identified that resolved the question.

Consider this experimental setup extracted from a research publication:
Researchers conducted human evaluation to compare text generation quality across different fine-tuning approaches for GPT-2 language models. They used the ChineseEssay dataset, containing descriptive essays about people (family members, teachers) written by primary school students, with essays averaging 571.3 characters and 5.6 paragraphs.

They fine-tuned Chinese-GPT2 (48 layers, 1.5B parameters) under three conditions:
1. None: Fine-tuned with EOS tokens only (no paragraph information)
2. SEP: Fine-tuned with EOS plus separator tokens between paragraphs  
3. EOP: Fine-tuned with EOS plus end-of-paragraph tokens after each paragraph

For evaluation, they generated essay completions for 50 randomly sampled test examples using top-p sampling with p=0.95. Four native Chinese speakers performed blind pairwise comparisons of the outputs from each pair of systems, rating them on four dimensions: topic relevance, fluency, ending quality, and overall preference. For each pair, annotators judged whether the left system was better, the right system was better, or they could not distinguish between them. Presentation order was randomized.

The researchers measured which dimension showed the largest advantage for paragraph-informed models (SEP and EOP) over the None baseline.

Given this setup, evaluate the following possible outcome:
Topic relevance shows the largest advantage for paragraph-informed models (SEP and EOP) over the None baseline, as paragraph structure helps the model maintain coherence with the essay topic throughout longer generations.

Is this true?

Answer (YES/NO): NO